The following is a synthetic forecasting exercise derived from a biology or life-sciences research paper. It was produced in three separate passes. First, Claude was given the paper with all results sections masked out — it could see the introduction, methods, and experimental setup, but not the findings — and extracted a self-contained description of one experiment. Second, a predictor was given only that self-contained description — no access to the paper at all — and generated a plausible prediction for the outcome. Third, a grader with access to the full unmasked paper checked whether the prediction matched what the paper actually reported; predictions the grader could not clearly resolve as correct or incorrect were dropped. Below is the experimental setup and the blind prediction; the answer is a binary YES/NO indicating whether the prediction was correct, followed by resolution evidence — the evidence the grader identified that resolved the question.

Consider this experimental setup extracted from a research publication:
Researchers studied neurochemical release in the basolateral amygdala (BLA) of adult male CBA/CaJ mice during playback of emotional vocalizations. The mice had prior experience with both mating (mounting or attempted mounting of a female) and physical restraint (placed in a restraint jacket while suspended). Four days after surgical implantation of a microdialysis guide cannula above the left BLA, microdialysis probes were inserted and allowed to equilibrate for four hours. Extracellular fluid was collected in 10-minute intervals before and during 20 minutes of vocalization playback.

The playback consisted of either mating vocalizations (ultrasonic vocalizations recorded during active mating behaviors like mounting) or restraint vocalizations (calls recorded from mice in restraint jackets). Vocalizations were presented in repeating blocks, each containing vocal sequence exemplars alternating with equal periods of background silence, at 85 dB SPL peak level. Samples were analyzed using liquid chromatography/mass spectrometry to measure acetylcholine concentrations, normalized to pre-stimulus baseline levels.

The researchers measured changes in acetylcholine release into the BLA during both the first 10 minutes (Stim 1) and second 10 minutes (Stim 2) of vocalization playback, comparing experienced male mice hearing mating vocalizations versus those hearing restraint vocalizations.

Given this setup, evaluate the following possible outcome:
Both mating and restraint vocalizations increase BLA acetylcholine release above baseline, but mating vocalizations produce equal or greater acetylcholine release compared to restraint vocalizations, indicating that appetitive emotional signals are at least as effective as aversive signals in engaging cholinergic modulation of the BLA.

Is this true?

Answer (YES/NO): NO